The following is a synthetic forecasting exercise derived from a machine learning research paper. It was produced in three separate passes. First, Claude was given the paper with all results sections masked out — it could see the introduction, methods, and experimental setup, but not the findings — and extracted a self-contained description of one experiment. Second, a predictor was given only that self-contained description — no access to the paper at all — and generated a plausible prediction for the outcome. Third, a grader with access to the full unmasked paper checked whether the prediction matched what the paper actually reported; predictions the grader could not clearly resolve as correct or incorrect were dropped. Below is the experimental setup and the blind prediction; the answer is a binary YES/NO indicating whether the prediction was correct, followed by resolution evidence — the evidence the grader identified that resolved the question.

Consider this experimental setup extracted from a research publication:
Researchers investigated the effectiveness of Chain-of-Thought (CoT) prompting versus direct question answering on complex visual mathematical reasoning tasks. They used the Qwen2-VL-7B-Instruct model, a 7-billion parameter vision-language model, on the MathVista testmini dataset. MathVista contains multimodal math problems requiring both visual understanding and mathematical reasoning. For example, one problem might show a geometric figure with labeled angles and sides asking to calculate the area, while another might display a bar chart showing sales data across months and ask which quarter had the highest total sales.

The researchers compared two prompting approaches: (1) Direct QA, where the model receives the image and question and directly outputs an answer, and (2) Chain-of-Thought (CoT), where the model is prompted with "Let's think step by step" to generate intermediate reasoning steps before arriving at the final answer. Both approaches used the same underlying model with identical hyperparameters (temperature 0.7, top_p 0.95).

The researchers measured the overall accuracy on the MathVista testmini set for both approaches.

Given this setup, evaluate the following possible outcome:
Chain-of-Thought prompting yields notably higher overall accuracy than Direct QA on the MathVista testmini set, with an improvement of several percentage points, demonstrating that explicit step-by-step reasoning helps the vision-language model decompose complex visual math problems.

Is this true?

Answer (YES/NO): NO